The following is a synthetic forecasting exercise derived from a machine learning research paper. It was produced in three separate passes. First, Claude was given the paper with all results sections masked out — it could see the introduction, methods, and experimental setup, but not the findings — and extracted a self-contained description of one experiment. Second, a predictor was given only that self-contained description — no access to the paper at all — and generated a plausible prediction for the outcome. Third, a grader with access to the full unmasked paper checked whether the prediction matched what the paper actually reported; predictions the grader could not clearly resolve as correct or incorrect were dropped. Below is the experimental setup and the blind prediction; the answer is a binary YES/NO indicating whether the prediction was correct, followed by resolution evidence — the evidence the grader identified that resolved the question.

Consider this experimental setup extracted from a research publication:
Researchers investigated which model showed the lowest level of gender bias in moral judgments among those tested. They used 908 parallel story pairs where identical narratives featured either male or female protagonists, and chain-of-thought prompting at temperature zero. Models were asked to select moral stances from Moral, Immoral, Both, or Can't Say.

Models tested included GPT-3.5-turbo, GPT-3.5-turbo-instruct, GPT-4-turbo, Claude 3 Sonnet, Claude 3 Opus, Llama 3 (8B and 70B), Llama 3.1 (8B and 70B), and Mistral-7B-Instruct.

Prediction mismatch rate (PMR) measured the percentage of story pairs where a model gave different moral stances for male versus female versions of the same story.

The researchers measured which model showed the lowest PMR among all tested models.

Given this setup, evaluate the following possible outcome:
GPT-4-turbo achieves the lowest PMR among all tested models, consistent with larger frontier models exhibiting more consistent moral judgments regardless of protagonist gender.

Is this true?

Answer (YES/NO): NO